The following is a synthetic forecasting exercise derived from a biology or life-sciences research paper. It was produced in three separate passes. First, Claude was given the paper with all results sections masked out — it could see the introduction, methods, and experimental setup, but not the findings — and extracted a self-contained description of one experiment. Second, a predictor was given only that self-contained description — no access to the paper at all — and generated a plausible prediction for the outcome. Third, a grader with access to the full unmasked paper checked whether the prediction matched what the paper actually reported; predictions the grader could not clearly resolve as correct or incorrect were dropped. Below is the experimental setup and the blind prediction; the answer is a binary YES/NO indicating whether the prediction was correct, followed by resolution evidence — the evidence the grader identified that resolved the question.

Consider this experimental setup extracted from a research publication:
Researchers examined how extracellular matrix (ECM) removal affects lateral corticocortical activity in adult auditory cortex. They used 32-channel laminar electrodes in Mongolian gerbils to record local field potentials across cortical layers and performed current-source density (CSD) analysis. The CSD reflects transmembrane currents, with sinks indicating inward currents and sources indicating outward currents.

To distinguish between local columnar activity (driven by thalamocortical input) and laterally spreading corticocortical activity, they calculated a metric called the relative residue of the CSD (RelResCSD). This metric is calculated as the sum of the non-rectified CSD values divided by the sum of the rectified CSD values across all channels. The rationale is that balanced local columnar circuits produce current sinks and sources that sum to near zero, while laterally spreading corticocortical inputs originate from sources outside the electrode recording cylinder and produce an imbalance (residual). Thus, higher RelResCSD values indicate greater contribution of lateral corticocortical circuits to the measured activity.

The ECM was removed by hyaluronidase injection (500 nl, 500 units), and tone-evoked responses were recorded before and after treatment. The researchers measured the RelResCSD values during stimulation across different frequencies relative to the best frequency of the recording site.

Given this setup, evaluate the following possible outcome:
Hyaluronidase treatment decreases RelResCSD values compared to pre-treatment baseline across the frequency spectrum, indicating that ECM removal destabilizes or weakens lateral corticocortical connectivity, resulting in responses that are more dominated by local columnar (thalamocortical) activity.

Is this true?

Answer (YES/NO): NO